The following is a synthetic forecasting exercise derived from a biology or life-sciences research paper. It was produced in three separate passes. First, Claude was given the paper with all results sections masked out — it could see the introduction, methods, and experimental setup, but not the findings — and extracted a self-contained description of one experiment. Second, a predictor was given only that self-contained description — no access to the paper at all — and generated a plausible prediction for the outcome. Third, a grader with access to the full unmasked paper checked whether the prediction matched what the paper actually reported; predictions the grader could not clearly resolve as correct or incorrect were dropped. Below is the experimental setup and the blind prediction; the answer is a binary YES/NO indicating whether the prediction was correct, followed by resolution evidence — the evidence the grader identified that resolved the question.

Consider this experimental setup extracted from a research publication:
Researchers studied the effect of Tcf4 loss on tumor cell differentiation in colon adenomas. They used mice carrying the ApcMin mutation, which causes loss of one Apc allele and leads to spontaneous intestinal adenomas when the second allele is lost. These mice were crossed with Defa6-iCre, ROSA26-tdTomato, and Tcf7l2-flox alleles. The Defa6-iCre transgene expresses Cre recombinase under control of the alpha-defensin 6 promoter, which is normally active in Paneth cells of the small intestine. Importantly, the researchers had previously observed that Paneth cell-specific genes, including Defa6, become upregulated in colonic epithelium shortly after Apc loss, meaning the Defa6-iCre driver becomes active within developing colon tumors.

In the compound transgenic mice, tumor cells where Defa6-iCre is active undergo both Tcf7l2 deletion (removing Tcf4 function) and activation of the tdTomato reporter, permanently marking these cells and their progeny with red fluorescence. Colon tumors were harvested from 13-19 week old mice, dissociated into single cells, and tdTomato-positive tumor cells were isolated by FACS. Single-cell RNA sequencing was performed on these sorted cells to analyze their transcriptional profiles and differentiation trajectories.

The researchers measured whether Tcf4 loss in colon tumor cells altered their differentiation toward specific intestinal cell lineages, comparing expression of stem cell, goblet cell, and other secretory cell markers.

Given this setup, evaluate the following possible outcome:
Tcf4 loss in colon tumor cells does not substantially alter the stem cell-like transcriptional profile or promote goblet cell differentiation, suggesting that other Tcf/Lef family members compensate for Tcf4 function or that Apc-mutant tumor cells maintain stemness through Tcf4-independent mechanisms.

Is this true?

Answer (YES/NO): NO